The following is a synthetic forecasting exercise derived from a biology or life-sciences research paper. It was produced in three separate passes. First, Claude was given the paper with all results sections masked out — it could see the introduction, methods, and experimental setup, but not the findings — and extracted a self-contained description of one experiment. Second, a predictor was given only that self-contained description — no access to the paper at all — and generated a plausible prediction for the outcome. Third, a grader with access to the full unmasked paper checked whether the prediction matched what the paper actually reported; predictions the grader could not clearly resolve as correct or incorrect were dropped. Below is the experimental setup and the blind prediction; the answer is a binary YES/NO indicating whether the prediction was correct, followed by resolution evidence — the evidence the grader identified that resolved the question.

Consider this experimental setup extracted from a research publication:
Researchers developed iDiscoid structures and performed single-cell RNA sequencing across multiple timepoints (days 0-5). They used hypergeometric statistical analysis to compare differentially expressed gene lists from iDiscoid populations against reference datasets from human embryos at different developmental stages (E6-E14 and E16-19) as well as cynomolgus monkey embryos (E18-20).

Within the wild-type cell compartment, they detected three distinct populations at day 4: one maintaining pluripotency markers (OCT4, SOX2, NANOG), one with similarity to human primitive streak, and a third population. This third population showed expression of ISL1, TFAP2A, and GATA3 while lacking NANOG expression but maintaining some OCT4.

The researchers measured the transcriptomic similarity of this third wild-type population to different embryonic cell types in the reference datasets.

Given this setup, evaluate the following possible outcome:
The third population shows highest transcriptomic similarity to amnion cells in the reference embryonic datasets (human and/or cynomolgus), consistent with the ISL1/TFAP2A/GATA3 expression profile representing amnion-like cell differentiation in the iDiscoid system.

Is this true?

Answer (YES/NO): YES